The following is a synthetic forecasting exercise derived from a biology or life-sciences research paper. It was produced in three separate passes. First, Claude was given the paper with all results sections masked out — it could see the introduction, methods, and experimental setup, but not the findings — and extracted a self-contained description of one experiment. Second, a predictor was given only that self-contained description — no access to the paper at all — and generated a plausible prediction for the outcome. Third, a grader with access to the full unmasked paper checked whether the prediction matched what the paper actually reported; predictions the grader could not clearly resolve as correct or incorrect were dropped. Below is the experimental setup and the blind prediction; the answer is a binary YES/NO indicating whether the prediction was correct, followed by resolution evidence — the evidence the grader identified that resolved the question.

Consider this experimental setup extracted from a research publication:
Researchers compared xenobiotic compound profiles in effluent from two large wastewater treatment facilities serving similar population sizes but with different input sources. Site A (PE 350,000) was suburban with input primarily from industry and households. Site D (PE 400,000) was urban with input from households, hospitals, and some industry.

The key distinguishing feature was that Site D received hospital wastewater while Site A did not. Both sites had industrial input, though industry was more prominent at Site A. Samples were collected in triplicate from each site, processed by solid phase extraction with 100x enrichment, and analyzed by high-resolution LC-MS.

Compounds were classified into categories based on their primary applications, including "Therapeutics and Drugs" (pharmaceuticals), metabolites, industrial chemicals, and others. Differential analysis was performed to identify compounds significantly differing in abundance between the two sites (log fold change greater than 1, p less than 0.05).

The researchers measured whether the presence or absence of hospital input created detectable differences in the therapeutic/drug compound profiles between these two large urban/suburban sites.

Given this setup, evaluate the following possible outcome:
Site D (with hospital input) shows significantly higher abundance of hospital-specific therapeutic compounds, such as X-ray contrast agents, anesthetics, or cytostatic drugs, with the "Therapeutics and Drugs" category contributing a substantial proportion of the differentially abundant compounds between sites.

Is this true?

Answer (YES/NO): NO